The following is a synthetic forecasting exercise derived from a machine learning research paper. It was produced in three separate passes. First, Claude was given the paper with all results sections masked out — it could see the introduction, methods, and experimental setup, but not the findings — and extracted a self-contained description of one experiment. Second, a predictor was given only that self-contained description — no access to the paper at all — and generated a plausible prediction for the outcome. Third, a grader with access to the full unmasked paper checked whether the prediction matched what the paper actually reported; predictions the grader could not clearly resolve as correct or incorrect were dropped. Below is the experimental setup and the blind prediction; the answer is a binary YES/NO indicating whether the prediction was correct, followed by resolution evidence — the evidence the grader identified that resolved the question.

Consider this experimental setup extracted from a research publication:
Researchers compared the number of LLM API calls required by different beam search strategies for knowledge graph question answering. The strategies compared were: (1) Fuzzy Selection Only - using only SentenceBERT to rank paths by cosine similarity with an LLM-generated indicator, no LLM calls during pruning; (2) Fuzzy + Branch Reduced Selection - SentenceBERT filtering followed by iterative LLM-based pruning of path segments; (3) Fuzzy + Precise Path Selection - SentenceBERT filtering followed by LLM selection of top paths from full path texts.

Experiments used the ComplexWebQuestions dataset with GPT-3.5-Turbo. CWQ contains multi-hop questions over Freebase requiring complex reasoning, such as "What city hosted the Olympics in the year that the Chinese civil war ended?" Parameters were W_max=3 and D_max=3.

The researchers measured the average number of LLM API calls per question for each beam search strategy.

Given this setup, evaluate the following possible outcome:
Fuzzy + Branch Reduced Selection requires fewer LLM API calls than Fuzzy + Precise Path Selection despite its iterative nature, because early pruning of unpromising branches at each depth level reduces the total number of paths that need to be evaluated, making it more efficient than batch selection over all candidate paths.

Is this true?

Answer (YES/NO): NO